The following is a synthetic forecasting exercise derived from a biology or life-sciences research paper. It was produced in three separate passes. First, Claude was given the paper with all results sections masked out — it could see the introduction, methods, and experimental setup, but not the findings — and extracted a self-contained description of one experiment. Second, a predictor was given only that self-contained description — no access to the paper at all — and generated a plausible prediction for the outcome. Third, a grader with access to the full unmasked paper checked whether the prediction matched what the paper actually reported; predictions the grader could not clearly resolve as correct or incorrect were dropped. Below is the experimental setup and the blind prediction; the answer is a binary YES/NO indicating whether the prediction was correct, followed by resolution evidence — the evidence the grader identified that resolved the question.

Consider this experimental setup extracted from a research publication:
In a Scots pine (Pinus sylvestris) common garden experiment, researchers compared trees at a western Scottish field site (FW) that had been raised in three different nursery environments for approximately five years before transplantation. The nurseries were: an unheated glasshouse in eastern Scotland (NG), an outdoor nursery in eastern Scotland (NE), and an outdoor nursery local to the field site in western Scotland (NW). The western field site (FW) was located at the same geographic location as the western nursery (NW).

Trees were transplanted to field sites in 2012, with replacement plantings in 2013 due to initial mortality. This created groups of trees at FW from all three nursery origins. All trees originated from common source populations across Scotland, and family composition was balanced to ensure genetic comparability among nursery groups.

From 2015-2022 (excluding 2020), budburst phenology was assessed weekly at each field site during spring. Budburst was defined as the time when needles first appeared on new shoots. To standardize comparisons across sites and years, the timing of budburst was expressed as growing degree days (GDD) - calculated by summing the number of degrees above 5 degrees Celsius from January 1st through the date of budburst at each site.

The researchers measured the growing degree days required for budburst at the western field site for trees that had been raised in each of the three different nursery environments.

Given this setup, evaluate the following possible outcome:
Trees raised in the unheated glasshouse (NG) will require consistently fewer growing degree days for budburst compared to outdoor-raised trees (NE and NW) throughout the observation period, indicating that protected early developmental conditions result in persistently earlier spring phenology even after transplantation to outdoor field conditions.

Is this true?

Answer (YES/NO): NO